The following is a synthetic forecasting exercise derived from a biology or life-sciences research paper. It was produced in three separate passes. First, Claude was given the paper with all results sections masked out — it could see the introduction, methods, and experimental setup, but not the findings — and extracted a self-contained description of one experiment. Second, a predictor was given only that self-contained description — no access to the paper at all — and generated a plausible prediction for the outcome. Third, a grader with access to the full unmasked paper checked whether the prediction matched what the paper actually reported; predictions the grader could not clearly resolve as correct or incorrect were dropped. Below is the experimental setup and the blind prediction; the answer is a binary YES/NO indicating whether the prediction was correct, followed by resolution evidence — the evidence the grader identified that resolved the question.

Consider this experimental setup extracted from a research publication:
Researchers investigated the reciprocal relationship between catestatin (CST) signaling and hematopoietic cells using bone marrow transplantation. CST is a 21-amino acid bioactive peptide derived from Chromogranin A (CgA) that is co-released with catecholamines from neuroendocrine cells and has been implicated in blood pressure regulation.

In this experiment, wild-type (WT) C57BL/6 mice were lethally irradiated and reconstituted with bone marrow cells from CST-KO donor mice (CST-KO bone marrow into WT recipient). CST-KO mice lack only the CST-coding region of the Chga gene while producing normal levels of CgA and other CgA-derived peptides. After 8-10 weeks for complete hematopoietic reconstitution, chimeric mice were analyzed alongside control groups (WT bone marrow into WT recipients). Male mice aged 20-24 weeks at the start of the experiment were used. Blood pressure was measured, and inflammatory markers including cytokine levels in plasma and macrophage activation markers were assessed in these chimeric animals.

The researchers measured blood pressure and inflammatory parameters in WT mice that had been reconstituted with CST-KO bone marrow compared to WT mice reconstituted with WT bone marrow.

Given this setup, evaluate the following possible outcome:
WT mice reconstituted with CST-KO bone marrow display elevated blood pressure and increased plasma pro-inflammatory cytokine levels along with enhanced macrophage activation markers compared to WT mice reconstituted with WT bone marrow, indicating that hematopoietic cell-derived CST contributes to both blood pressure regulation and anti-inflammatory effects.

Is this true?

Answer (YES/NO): YES